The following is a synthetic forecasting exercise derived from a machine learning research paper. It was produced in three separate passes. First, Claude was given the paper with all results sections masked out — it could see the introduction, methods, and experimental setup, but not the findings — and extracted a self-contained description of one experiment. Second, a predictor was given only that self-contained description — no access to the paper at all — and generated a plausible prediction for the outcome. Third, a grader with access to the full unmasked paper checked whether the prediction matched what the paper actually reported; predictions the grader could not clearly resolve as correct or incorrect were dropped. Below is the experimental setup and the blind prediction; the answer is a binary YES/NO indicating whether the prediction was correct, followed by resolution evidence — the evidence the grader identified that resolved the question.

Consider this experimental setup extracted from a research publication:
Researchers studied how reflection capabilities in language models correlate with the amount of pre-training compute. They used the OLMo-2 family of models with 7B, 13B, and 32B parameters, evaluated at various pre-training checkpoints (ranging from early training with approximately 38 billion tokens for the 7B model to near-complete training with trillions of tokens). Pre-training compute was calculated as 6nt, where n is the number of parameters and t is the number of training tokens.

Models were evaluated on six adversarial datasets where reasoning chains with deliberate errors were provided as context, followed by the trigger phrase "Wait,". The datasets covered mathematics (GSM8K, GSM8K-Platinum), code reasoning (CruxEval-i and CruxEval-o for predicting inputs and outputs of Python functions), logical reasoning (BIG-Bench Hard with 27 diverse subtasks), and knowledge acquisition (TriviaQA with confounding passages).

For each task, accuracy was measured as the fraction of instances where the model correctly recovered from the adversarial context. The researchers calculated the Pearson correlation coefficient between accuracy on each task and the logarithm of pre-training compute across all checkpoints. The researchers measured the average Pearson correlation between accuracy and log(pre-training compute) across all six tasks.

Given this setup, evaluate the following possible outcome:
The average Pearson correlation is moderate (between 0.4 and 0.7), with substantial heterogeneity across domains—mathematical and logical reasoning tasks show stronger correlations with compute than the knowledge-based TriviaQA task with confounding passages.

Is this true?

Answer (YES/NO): NO